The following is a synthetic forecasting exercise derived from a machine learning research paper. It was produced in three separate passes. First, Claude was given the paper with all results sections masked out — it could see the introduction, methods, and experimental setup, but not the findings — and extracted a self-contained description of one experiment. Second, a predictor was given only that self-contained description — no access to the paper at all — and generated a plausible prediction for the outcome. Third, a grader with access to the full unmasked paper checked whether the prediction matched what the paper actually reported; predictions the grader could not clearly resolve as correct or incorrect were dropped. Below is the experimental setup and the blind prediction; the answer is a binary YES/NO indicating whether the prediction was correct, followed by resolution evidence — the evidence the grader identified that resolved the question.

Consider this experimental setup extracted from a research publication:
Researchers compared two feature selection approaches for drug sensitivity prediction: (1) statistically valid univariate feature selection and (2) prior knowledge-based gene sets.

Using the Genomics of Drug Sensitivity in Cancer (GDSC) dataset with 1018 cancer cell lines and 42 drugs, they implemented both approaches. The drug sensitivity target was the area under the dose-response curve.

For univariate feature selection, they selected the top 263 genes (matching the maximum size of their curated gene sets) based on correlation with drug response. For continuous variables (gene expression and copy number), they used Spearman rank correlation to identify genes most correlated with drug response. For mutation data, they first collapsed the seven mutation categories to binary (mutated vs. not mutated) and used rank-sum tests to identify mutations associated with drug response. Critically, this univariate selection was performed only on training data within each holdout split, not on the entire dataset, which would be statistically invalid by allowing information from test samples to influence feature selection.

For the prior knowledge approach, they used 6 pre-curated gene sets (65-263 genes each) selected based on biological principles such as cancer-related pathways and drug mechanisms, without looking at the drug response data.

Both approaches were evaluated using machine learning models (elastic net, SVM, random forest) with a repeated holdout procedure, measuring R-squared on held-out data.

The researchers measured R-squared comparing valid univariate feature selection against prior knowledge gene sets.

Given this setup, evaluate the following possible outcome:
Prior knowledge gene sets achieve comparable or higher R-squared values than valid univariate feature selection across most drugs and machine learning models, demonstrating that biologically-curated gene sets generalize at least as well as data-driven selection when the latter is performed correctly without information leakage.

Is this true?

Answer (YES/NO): YES